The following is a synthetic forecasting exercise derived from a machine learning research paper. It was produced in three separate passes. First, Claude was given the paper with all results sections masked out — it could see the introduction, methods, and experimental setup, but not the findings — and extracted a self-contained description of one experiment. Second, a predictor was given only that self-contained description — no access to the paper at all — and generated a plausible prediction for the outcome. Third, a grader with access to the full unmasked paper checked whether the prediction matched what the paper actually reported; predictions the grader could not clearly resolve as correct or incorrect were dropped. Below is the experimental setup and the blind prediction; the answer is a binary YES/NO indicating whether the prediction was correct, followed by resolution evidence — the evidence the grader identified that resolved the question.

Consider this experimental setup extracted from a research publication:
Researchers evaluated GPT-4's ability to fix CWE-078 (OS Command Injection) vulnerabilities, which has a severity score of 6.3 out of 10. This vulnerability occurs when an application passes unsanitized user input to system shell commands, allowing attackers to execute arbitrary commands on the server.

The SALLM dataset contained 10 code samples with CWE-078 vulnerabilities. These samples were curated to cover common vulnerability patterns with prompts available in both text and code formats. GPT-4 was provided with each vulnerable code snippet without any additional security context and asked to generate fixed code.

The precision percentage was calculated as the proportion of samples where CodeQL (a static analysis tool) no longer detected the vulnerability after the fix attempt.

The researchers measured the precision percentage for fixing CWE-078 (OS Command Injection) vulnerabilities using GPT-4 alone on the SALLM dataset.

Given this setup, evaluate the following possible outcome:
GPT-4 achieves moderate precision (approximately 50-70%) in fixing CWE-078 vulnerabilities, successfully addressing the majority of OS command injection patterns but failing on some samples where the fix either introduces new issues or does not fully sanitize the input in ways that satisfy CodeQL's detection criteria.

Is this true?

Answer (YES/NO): NO